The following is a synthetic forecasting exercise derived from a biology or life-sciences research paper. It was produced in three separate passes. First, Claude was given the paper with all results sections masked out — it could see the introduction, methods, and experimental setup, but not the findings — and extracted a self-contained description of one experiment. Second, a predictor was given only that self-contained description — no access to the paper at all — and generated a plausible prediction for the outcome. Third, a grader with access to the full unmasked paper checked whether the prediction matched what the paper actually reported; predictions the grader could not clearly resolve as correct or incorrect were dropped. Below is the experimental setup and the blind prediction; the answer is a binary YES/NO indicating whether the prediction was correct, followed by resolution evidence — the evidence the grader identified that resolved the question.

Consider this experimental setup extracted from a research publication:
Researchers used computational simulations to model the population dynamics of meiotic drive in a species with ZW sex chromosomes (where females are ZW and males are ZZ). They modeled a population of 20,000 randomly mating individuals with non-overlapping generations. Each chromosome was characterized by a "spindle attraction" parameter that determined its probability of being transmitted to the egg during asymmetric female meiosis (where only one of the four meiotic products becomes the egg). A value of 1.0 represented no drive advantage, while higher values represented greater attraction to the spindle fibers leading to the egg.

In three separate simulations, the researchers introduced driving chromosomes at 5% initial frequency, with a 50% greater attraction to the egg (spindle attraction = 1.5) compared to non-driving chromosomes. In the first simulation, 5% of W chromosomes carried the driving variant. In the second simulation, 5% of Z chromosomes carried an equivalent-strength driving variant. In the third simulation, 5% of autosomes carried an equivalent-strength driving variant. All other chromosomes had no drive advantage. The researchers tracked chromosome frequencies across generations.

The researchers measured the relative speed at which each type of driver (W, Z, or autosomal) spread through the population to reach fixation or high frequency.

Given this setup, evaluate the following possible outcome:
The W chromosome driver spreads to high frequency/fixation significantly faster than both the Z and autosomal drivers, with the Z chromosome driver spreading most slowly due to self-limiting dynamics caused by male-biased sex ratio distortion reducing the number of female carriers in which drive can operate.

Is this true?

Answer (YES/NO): NO